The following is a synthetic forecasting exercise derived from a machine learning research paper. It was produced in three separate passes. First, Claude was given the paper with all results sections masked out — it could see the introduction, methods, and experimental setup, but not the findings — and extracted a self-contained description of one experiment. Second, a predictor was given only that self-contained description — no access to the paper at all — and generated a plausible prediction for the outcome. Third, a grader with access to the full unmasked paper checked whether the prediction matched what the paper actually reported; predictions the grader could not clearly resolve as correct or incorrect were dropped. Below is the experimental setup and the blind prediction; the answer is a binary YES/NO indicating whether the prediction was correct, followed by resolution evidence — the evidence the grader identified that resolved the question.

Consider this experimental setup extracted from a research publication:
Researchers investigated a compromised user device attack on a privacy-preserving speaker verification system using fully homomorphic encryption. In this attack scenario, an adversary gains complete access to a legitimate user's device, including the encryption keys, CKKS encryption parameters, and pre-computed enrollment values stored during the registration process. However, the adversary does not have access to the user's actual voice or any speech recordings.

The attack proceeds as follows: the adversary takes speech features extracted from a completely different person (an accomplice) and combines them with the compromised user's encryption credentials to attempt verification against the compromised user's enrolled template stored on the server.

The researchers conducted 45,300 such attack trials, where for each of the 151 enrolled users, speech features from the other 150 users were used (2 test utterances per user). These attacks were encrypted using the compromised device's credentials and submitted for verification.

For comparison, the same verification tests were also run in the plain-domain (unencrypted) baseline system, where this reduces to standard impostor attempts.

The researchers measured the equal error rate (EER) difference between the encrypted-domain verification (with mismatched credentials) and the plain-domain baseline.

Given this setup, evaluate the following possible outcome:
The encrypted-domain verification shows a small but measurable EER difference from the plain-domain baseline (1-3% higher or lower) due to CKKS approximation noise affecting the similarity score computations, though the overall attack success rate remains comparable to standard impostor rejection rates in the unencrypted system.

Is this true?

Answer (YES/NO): YES